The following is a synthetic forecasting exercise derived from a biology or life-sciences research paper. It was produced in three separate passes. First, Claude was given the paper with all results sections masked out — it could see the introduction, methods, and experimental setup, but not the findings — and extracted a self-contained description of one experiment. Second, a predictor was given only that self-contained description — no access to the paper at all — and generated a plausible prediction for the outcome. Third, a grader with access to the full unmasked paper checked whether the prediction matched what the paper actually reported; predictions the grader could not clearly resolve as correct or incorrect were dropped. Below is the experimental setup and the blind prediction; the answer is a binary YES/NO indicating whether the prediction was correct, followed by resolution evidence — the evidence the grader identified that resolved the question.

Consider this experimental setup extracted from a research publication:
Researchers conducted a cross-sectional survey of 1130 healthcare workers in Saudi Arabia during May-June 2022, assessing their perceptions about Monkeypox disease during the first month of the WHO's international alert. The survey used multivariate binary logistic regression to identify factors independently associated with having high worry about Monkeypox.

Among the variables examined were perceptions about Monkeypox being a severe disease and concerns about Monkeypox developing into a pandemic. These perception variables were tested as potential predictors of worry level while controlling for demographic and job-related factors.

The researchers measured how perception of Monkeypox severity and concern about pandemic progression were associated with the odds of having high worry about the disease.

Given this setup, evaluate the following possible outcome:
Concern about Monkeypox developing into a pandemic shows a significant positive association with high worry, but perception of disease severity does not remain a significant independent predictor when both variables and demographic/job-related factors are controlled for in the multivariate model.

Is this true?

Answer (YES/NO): NO